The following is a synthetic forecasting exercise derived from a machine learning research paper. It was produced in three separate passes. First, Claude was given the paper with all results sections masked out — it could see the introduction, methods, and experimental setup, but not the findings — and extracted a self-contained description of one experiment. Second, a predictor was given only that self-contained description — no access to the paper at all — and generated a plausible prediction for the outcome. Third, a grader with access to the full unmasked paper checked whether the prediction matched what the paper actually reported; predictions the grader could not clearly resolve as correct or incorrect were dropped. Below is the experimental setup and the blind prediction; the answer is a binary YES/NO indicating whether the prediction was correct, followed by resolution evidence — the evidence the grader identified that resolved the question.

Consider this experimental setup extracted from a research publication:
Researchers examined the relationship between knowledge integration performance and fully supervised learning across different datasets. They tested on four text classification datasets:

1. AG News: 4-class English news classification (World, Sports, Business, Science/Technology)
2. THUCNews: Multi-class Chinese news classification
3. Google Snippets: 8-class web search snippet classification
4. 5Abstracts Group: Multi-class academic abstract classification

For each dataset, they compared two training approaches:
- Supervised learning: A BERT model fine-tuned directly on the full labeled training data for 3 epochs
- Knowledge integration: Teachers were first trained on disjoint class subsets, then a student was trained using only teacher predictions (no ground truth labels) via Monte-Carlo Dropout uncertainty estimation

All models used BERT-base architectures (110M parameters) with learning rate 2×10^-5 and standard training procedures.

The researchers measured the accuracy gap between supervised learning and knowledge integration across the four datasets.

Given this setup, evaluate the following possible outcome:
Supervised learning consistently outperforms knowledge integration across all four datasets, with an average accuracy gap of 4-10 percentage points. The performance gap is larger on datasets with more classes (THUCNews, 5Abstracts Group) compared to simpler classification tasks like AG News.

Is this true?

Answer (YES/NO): NO